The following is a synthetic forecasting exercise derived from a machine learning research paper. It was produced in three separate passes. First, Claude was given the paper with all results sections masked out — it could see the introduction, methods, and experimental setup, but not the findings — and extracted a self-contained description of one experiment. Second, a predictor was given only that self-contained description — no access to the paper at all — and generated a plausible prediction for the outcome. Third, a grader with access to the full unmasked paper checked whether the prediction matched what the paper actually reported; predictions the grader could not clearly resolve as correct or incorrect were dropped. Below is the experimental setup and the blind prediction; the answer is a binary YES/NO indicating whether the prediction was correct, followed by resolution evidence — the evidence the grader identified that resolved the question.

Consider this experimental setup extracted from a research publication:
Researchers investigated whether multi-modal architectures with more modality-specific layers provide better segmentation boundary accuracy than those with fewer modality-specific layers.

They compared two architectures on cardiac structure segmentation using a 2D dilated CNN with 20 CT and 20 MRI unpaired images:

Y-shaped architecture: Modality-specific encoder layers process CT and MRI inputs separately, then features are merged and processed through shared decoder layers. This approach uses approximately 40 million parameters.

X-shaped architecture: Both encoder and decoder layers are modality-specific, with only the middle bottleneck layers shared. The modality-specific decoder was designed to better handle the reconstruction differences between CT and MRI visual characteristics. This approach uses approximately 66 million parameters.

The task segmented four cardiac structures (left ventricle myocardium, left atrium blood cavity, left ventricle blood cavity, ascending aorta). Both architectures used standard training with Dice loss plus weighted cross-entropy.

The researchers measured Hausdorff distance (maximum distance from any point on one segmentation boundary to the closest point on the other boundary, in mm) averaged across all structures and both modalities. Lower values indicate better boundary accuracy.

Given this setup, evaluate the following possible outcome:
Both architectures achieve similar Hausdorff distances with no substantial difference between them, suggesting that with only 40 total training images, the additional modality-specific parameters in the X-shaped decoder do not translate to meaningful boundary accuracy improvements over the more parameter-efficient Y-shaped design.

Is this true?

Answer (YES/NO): YES